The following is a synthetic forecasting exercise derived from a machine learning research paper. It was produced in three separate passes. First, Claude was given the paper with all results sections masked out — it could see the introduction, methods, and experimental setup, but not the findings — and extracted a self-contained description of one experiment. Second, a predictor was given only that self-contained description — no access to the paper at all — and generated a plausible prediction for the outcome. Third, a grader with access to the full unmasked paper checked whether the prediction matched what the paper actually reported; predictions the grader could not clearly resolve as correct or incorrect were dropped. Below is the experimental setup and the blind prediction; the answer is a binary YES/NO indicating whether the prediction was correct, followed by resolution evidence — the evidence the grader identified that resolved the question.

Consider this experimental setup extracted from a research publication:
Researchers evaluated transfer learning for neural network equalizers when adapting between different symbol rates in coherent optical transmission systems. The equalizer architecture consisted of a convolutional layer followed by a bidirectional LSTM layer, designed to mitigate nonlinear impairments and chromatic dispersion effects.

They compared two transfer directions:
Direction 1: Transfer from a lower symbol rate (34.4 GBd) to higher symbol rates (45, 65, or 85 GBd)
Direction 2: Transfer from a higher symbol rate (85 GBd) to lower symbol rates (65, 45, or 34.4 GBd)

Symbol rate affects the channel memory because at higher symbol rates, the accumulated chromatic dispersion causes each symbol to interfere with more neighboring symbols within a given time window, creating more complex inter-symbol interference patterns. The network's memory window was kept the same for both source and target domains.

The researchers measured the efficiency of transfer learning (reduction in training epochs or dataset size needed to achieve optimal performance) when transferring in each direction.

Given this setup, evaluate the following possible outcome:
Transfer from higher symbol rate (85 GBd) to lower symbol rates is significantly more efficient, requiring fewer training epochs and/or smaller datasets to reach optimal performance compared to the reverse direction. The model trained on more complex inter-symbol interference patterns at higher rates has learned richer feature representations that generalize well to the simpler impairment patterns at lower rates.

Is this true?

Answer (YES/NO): NO